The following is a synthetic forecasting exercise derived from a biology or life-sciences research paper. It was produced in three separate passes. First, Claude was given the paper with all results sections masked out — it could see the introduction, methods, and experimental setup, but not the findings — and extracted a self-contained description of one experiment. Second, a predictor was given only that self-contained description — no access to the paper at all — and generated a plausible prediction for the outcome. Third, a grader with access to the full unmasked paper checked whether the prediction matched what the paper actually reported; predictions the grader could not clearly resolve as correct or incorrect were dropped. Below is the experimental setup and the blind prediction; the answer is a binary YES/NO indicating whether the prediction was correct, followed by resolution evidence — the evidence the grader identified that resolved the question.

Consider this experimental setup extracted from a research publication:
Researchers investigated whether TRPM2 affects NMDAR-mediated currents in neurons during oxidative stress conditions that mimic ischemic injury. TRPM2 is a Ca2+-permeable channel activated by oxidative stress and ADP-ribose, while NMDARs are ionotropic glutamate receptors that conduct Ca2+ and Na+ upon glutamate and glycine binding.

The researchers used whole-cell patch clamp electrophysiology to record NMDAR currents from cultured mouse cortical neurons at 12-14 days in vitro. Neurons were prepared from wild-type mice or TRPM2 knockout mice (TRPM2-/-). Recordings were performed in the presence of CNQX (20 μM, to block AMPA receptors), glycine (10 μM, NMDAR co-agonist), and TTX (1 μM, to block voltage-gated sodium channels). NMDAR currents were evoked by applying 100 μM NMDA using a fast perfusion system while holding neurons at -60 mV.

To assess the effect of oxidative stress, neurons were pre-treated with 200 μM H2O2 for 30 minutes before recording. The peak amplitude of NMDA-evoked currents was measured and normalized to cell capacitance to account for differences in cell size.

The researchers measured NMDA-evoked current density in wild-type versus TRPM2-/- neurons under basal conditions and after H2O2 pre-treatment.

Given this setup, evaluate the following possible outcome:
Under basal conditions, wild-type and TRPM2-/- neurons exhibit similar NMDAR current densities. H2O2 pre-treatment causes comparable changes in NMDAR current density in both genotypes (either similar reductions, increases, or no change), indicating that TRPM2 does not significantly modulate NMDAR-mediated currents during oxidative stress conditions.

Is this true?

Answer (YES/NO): NO